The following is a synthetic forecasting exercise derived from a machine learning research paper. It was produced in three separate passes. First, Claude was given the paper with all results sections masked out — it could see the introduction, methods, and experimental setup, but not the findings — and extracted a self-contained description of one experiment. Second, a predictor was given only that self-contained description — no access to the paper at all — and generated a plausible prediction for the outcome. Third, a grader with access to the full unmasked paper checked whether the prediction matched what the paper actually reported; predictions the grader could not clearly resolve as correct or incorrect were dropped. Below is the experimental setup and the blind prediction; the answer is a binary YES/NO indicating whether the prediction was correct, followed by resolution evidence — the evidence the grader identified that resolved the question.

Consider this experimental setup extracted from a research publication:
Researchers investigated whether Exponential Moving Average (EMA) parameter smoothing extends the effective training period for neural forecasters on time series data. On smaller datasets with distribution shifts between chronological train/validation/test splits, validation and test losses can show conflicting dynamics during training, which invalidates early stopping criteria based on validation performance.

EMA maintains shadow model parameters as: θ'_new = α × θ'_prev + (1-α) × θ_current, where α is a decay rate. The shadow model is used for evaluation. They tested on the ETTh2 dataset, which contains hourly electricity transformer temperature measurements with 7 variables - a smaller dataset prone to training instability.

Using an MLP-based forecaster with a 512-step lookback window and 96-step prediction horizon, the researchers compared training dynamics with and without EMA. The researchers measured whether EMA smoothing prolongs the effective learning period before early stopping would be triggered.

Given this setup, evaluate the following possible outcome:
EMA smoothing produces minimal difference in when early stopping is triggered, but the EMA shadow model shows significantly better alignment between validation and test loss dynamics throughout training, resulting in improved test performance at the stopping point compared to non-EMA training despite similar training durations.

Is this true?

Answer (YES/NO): NO